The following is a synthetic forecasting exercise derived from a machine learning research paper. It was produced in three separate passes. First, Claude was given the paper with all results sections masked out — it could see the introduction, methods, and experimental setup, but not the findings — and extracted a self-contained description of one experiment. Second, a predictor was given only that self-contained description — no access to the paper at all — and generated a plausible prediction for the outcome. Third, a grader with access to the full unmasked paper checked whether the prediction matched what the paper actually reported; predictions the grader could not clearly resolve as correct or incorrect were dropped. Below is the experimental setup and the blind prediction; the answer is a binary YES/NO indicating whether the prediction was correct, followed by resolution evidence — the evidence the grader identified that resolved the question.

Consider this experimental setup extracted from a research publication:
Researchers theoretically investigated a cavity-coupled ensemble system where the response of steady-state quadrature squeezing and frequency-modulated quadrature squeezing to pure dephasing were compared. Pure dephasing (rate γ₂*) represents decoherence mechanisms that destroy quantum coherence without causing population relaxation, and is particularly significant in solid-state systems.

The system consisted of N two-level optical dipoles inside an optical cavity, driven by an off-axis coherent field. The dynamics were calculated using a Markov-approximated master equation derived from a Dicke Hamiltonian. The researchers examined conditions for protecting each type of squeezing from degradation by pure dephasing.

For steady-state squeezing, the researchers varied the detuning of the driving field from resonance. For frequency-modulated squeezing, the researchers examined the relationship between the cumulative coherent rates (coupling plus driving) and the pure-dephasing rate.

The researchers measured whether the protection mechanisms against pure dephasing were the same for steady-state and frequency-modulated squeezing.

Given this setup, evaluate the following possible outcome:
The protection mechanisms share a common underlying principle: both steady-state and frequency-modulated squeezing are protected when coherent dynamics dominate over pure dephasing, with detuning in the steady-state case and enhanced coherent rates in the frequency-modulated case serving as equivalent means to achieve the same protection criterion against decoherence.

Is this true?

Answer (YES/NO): NO